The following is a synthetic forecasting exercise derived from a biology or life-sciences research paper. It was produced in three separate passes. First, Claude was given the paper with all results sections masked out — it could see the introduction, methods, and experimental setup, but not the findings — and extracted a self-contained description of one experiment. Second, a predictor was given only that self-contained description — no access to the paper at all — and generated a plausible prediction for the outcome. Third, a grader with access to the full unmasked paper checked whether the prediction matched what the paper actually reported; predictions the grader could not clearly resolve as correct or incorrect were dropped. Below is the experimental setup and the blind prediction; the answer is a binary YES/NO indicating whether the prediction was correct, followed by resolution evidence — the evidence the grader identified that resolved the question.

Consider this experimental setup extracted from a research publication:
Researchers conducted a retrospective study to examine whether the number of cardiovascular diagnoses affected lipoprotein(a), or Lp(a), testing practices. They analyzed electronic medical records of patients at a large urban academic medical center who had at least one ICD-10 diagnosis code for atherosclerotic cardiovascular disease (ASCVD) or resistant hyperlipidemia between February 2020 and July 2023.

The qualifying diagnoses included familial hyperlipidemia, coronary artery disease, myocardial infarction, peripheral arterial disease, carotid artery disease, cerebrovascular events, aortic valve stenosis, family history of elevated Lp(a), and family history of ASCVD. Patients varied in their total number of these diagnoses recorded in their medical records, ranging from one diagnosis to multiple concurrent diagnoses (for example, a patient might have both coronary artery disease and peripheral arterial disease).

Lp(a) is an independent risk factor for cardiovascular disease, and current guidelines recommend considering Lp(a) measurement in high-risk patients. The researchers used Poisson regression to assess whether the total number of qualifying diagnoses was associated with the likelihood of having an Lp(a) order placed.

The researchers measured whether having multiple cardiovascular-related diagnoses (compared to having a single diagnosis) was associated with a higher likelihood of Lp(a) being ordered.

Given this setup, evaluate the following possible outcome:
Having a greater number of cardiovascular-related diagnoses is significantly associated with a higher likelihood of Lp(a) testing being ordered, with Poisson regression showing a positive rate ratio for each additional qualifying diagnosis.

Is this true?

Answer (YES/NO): YES